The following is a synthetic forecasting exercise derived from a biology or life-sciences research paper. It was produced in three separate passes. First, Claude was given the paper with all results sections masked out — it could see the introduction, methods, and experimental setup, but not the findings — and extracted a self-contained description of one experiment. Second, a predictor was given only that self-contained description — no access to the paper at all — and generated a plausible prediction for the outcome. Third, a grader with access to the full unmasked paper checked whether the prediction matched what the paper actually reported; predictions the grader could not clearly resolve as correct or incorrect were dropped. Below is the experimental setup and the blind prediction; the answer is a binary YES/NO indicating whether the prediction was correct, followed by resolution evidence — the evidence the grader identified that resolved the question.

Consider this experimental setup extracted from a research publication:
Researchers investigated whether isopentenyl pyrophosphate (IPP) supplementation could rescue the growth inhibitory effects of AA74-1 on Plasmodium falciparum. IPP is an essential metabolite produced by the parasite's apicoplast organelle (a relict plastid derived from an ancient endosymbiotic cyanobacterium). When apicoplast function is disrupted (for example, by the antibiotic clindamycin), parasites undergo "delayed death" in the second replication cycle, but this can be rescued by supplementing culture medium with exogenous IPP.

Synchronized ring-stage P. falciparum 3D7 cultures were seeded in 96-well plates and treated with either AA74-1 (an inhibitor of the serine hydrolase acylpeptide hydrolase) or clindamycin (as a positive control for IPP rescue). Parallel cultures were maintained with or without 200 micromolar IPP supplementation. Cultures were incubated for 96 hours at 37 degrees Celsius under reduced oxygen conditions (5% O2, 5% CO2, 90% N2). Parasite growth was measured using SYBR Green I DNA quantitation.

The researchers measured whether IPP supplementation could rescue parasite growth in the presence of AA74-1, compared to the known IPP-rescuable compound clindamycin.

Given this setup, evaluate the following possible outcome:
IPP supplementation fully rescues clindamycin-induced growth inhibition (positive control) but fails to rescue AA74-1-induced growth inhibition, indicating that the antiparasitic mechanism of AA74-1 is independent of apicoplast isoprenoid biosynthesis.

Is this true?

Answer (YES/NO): YES